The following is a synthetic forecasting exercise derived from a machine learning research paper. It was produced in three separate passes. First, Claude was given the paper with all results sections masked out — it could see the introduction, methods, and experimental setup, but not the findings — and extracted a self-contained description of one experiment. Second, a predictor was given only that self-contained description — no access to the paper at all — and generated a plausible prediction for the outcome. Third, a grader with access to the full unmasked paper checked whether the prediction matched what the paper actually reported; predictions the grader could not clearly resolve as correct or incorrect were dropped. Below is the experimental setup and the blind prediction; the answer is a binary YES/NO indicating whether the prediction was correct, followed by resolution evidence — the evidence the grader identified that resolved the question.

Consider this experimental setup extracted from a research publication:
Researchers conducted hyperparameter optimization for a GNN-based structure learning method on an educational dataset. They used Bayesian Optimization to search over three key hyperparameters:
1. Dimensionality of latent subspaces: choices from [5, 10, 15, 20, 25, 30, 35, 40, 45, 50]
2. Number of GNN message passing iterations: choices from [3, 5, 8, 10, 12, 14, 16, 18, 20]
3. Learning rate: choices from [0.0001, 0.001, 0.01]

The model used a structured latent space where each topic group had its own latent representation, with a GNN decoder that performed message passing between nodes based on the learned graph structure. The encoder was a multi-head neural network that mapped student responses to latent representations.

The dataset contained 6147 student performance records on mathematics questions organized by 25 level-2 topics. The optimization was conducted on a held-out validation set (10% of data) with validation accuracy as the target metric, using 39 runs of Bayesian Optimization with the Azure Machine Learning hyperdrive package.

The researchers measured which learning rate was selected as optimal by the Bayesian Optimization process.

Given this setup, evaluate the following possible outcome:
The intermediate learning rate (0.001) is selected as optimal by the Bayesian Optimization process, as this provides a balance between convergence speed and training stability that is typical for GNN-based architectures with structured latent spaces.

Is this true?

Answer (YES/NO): NO